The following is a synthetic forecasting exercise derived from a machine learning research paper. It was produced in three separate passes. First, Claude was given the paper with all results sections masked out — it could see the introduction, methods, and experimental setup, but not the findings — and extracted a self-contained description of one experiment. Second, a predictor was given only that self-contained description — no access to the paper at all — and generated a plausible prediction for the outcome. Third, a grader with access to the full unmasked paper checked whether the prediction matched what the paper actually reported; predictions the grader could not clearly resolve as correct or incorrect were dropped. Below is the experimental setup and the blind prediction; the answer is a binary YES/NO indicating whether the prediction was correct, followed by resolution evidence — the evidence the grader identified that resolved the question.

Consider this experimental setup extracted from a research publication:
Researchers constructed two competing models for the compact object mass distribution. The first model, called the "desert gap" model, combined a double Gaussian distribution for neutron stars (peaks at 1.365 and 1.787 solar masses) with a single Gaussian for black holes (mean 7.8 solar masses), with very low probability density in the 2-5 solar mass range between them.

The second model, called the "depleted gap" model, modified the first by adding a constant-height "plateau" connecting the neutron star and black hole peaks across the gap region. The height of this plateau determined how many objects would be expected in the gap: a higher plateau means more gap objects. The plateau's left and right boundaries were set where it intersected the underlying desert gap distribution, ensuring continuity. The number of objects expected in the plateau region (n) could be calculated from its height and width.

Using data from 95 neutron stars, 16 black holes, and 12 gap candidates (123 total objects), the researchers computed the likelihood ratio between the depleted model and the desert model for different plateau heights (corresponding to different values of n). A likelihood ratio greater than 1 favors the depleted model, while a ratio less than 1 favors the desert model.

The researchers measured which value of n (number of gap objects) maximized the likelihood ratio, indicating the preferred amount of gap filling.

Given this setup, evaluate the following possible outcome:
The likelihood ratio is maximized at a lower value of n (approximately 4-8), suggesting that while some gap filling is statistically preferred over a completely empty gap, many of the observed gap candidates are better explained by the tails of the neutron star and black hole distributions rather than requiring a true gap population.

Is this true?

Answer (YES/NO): YES